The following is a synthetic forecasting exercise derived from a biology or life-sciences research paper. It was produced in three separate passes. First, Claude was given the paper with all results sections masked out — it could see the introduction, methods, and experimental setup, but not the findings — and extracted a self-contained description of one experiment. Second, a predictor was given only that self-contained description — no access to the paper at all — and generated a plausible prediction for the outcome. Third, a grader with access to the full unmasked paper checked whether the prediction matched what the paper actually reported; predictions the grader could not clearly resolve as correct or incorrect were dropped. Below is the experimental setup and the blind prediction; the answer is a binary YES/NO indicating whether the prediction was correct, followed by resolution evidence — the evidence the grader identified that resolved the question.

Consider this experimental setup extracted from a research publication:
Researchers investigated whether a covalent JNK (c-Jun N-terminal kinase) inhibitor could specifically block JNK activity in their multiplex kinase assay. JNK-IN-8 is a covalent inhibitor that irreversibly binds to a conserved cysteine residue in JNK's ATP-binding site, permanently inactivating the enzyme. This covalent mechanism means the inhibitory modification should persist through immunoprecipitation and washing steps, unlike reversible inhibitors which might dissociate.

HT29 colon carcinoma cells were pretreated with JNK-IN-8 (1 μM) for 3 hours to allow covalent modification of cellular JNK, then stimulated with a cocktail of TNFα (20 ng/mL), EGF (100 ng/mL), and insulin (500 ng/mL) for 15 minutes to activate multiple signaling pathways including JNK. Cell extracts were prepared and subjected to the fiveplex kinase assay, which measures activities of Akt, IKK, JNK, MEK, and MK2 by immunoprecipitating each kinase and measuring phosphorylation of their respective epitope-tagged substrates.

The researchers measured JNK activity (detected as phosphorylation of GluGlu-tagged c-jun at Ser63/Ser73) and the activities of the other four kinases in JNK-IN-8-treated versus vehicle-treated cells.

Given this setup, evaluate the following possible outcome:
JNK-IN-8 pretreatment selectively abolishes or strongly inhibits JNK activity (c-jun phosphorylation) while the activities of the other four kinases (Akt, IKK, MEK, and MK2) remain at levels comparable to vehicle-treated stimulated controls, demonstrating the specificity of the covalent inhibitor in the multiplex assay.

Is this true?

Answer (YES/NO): YES